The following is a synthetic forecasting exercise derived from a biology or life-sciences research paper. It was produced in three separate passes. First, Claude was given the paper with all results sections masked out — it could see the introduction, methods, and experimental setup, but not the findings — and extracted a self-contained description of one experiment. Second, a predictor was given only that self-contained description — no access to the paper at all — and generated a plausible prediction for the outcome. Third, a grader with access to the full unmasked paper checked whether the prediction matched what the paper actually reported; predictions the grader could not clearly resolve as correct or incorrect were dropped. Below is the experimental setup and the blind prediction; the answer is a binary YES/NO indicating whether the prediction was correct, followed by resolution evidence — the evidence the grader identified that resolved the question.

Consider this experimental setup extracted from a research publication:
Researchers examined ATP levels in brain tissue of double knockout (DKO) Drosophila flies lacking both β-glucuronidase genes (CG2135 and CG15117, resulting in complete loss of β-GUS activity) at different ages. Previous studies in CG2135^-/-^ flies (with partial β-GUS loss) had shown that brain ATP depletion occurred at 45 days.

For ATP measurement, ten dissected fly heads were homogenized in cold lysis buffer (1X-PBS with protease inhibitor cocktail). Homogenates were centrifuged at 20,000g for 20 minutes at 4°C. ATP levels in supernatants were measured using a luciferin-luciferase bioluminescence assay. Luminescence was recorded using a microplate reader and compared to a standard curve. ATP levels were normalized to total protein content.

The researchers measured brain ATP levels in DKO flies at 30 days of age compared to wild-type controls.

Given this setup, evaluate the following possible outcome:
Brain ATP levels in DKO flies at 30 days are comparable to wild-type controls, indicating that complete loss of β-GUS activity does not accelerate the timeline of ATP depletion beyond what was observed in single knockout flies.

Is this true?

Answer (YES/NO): YES